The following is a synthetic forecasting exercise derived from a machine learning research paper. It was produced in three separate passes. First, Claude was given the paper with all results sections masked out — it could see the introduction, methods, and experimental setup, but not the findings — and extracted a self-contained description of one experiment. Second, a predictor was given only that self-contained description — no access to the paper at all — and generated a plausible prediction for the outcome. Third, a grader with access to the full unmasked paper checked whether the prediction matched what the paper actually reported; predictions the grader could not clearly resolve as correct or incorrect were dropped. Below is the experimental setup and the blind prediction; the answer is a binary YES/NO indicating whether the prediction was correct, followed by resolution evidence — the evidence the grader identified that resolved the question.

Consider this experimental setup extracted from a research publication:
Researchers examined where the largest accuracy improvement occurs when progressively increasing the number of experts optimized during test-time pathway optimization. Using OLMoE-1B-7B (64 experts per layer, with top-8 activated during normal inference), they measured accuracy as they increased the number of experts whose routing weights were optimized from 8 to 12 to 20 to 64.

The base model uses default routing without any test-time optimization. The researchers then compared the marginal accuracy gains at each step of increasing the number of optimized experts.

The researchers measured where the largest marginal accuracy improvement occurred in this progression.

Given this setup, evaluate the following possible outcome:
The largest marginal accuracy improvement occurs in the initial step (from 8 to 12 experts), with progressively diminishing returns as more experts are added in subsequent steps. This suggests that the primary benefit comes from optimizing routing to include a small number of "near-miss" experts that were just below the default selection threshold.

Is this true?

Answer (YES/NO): YES